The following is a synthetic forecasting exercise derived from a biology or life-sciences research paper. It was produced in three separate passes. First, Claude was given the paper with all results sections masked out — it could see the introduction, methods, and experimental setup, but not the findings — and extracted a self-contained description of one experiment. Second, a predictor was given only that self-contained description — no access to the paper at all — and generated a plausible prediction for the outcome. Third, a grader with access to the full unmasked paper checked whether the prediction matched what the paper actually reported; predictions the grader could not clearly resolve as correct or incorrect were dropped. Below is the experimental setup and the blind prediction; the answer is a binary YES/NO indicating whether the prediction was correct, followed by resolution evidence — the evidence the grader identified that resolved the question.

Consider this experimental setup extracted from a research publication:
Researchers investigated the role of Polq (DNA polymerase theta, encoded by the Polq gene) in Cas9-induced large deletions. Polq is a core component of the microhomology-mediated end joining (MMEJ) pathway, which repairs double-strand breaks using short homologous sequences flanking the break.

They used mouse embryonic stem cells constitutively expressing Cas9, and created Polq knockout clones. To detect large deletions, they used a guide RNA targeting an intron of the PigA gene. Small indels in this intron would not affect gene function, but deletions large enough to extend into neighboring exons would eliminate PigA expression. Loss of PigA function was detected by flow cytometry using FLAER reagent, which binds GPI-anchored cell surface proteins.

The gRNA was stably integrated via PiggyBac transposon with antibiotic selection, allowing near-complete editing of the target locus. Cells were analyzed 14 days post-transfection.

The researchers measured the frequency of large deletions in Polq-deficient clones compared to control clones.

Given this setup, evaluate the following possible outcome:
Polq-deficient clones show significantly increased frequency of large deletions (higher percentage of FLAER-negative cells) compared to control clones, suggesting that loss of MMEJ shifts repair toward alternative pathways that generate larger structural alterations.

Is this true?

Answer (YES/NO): NO